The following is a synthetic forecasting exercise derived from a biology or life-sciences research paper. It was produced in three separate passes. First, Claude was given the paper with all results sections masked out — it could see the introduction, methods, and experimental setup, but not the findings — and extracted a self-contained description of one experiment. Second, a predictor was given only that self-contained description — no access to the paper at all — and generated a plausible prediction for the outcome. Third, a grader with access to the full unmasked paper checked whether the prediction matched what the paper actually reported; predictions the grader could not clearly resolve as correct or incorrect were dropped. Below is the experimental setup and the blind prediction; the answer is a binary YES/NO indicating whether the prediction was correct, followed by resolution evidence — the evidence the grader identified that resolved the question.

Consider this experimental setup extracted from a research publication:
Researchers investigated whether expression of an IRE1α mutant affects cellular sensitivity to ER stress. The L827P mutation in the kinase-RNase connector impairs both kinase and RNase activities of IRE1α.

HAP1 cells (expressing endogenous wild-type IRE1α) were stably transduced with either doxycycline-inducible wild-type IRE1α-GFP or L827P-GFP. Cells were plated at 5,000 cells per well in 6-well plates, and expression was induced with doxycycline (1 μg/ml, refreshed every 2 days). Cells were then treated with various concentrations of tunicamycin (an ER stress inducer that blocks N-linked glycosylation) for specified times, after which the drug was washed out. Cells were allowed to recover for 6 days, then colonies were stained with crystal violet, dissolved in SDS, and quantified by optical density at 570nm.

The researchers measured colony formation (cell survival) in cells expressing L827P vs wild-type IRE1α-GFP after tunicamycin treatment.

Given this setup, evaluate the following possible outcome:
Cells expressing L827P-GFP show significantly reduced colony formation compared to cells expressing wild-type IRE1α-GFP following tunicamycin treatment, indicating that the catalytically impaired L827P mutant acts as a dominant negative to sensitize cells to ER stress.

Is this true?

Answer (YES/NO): YES